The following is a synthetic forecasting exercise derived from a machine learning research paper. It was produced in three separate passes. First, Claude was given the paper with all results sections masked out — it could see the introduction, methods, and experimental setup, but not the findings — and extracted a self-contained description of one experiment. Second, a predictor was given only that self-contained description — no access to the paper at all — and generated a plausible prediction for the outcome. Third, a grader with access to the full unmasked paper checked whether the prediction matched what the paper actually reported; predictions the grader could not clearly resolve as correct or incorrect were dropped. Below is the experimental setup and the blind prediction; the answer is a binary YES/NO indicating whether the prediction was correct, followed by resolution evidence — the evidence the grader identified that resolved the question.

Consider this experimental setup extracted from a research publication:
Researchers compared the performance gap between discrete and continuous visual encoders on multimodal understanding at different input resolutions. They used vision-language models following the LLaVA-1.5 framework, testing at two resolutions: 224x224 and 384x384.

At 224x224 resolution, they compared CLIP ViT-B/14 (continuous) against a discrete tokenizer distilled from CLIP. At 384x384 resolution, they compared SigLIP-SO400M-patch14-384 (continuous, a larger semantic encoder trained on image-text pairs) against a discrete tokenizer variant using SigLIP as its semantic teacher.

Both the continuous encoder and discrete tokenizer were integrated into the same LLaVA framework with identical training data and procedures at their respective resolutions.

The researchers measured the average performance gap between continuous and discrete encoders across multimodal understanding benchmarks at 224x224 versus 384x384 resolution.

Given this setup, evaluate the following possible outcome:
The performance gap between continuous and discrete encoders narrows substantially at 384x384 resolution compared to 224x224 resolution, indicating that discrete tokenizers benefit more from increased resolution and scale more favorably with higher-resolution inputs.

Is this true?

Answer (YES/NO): YES